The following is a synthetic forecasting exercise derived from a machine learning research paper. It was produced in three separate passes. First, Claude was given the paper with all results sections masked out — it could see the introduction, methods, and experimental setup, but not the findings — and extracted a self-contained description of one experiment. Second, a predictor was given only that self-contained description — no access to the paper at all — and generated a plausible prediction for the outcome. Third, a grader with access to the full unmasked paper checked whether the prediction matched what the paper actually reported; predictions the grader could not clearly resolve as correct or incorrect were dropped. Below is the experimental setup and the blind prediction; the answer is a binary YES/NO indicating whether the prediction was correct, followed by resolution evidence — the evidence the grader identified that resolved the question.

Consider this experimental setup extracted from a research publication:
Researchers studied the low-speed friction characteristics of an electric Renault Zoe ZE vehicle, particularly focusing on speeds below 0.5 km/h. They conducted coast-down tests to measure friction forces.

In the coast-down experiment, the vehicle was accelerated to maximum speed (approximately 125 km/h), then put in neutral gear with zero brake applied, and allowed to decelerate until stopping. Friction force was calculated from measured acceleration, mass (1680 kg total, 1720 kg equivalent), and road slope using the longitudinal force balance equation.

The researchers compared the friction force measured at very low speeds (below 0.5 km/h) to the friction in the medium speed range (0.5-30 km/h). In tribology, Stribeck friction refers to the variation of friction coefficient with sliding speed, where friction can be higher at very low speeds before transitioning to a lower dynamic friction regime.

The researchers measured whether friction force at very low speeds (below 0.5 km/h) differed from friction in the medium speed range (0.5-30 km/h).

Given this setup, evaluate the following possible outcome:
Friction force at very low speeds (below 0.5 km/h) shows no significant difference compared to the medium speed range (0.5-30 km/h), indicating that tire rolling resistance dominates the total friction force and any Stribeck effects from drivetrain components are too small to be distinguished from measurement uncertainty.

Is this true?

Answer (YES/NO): NO